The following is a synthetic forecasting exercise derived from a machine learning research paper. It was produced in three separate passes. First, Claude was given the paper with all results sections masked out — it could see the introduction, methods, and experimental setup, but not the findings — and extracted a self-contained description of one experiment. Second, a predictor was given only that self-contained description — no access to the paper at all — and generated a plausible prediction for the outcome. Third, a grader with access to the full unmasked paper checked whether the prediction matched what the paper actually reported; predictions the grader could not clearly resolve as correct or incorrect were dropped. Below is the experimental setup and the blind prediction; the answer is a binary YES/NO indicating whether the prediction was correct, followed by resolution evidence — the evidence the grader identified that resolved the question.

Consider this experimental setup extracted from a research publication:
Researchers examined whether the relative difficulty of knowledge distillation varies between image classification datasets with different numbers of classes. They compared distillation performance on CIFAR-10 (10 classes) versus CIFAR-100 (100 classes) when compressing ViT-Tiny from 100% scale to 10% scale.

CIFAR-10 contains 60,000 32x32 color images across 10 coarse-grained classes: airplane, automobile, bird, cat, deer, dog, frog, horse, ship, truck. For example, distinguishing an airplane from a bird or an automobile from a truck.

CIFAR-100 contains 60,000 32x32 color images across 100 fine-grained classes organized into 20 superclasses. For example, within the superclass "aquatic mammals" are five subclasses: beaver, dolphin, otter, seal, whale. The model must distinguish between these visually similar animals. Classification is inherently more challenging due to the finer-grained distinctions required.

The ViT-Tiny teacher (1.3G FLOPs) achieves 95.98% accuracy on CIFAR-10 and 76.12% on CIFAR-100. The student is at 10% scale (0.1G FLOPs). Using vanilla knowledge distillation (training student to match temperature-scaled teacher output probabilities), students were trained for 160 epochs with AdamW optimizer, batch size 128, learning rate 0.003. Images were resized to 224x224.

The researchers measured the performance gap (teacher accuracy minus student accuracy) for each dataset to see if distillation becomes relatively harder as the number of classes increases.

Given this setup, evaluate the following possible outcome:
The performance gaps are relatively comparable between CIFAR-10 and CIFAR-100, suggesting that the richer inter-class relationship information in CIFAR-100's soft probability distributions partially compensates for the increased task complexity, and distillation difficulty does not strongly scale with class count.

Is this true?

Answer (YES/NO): NO